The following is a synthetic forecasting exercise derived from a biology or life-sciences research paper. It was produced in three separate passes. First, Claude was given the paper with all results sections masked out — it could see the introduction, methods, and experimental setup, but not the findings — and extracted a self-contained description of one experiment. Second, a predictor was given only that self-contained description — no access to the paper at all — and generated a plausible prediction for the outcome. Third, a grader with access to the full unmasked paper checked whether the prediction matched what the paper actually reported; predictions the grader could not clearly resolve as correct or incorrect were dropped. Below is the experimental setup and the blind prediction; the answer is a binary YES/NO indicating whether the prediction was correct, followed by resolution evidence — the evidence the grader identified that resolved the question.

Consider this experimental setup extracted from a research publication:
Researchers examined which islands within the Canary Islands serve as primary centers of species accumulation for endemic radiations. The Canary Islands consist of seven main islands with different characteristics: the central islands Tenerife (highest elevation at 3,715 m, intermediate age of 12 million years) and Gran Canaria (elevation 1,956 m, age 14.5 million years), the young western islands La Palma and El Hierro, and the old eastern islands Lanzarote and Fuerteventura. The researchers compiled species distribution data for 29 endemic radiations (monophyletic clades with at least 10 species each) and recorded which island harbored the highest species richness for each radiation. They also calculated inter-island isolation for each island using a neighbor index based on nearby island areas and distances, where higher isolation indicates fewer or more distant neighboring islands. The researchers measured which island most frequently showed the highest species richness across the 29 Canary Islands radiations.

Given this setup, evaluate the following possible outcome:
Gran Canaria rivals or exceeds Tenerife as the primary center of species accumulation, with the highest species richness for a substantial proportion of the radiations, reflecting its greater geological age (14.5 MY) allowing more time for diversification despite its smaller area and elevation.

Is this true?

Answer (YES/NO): NO